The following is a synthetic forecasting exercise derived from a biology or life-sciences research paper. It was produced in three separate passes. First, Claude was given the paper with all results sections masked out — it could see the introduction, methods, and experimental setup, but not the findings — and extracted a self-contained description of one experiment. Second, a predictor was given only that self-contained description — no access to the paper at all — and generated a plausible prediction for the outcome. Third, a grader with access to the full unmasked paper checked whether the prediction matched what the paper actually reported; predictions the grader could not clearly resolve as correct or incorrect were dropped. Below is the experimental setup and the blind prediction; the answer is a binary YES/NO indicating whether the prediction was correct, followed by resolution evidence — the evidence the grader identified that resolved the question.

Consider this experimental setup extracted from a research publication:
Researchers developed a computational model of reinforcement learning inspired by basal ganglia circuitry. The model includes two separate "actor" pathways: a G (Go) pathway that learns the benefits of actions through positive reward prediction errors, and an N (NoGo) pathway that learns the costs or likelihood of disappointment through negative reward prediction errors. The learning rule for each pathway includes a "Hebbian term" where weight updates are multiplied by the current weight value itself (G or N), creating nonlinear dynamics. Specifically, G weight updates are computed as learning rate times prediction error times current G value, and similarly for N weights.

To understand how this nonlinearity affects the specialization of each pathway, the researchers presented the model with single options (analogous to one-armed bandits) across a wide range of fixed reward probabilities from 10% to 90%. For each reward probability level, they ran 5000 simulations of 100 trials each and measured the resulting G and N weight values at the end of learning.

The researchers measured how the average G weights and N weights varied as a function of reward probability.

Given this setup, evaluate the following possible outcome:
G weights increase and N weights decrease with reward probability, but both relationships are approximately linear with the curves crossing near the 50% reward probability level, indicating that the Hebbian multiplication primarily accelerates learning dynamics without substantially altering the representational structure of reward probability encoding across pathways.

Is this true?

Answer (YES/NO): NO